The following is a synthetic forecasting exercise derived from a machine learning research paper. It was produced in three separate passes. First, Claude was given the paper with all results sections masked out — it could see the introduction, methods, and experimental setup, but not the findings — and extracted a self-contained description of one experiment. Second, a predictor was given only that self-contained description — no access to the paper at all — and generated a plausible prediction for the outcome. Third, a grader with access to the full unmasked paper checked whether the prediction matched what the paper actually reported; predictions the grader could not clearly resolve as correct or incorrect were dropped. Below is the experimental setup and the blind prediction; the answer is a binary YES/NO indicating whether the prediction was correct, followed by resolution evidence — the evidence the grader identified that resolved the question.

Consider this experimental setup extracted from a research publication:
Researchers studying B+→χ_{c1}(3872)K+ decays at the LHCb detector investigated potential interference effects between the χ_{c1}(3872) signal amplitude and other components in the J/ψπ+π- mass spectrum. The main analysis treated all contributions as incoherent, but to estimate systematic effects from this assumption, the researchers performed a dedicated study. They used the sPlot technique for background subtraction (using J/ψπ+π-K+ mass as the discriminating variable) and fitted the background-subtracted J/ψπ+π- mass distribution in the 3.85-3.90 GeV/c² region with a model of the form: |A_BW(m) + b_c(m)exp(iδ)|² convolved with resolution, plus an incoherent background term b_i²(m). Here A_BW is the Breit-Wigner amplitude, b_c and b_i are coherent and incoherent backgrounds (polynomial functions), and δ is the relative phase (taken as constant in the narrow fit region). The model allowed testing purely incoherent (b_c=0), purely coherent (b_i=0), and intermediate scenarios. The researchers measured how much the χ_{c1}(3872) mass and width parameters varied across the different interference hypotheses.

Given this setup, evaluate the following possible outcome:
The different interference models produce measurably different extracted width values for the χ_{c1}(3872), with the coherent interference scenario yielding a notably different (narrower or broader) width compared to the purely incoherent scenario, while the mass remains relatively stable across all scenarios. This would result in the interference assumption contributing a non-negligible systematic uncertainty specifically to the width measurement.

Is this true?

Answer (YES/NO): NO